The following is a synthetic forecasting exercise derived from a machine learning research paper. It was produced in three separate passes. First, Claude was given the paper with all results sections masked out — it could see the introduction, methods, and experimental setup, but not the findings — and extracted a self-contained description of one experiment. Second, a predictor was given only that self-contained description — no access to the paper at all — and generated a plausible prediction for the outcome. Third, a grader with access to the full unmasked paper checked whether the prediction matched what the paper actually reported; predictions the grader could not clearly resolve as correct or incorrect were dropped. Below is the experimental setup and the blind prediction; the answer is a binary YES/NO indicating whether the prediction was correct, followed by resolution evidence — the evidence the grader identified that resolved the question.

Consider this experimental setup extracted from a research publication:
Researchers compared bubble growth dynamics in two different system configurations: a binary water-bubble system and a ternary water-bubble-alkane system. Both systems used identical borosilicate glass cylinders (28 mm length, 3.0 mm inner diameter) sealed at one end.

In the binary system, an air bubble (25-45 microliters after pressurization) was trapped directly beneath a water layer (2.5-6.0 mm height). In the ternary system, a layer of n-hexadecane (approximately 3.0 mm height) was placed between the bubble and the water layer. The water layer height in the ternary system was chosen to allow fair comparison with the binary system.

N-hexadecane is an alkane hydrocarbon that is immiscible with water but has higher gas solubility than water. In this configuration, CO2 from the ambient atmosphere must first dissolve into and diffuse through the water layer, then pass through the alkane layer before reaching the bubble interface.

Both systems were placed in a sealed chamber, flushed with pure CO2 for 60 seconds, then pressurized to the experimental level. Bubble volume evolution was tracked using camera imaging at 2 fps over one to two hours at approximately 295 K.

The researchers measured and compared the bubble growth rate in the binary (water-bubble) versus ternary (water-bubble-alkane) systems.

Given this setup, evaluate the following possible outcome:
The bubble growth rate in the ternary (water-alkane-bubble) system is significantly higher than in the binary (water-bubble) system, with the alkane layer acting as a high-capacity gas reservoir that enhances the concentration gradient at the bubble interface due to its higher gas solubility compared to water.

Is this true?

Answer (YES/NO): NO